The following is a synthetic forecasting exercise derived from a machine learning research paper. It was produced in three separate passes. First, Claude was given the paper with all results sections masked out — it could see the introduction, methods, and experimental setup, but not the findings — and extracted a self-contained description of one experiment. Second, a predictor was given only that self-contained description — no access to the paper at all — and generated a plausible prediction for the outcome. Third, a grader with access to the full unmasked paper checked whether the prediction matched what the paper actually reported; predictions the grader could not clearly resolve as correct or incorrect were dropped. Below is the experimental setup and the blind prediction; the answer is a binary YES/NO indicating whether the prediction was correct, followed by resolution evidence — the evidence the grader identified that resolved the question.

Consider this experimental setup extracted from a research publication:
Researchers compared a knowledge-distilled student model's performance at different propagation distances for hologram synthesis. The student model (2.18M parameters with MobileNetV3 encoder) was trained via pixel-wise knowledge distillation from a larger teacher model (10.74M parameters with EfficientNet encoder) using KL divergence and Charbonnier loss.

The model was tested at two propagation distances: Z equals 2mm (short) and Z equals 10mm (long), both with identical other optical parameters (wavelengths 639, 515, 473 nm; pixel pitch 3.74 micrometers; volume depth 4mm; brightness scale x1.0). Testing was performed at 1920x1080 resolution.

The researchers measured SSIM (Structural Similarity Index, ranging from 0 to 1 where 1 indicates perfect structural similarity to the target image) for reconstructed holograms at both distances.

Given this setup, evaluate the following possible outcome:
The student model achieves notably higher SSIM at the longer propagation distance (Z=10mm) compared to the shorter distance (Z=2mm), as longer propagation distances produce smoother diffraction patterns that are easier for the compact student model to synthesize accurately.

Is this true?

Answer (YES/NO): NO